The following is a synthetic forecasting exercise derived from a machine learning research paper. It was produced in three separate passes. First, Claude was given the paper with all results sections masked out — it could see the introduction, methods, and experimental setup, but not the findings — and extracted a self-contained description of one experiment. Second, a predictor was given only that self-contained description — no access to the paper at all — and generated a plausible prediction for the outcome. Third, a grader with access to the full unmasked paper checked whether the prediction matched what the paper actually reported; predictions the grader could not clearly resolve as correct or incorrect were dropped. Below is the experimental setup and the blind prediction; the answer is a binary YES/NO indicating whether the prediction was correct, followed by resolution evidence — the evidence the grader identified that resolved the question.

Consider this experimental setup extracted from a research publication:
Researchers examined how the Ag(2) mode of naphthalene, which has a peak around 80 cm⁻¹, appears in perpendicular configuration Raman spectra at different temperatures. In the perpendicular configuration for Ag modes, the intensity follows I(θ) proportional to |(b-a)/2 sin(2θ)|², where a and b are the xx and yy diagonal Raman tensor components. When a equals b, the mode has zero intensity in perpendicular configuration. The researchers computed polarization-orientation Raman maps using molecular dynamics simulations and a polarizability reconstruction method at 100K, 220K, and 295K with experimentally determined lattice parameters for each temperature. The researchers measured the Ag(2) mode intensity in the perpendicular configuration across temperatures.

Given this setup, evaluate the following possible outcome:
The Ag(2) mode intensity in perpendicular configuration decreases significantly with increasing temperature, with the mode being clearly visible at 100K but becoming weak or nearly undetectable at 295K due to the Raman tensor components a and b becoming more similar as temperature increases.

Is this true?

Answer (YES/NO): NO